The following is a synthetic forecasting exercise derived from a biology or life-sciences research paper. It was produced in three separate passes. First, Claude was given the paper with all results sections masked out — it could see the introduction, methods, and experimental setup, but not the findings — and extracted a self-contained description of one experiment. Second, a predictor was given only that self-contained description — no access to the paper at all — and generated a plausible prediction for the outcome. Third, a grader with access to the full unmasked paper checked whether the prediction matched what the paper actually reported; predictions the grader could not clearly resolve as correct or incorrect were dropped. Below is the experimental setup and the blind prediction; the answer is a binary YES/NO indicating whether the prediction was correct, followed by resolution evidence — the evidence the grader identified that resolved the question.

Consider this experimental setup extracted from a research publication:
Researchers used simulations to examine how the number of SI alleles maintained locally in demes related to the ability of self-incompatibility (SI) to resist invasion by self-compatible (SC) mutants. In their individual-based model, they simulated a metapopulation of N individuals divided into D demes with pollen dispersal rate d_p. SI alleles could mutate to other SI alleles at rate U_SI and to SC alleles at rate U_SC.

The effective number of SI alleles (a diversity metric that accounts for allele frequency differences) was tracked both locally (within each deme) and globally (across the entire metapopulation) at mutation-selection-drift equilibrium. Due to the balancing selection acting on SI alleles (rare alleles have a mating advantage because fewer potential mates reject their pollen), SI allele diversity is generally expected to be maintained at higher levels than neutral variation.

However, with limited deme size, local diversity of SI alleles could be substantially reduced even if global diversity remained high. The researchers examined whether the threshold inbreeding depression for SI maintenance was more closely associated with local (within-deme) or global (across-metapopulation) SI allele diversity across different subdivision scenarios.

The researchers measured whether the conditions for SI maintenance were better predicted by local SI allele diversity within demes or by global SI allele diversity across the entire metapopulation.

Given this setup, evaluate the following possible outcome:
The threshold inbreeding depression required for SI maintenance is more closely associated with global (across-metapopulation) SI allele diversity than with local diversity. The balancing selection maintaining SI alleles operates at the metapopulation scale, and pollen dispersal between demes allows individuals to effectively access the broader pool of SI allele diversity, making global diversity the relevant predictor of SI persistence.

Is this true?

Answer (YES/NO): NO